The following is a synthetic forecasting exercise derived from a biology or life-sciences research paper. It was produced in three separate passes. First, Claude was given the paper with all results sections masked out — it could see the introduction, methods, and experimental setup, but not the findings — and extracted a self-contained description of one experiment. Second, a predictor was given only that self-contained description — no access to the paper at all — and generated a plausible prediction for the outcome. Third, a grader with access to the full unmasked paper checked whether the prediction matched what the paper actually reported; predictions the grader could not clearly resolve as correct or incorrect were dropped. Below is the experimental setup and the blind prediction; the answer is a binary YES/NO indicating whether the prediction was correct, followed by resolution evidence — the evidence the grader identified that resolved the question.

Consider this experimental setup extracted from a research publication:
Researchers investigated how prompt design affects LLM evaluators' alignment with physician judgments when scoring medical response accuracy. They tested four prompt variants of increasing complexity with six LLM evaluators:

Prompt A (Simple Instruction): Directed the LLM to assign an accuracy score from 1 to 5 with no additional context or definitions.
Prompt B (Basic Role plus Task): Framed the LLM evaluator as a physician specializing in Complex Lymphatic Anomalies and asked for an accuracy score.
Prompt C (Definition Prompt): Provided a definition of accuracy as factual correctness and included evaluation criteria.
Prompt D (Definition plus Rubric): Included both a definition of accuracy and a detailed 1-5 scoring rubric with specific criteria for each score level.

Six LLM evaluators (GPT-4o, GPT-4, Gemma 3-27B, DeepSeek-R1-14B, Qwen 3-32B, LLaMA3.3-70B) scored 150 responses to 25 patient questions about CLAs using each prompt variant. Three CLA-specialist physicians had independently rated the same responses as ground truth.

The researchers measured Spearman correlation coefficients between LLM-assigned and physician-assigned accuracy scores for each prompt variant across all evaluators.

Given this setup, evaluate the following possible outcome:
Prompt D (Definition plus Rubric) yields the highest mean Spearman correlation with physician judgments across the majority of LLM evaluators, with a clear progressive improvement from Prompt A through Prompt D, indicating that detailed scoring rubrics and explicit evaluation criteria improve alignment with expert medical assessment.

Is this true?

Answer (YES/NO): NO